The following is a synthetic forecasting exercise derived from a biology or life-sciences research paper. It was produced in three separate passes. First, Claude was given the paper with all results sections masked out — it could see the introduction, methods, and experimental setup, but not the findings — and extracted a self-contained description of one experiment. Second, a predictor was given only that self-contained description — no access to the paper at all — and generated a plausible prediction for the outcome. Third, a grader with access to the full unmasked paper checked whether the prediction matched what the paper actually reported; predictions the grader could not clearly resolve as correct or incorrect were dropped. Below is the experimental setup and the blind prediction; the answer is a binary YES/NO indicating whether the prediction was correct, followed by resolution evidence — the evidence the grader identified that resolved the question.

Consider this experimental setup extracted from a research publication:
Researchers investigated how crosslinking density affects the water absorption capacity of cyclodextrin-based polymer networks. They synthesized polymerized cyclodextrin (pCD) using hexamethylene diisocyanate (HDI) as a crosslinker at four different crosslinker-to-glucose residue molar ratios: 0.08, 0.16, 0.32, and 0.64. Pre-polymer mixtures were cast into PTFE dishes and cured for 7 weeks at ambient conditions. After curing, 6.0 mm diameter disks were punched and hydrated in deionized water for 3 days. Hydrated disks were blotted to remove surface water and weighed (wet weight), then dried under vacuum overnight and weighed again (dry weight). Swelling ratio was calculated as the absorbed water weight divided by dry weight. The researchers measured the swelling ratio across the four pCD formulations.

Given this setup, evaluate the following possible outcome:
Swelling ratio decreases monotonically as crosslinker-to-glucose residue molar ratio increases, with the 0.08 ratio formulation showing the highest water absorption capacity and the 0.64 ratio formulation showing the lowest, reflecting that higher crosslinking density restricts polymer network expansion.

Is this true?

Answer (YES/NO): YES